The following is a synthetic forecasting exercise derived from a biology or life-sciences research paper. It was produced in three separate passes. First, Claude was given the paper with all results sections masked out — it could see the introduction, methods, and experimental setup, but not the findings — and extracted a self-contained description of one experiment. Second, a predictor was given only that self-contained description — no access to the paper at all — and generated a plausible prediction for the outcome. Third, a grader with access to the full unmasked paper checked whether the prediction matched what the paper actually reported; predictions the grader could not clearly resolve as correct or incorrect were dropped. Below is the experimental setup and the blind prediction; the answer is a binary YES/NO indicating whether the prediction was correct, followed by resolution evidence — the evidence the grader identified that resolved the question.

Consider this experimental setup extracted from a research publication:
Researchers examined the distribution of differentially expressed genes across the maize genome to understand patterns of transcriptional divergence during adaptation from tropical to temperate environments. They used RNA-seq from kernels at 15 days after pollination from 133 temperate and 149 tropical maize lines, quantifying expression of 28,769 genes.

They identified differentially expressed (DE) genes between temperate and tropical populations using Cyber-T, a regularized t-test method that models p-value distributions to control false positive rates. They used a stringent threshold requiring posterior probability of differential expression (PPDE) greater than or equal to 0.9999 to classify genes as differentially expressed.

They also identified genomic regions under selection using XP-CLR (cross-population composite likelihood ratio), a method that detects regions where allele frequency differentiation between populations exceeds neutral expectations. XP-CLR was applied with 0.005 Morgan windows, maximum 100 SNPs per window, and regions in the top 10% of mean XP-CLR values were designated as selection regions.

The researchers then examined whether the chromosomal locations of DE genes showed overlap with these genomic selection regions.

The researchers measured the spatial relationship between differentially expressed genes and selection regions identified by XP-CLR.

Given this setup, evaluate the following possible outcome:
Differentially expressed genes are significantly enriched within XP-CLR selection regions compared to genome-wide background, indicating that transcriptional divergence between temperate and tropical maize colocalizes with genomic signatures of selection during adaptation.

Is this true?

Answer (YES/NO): NO